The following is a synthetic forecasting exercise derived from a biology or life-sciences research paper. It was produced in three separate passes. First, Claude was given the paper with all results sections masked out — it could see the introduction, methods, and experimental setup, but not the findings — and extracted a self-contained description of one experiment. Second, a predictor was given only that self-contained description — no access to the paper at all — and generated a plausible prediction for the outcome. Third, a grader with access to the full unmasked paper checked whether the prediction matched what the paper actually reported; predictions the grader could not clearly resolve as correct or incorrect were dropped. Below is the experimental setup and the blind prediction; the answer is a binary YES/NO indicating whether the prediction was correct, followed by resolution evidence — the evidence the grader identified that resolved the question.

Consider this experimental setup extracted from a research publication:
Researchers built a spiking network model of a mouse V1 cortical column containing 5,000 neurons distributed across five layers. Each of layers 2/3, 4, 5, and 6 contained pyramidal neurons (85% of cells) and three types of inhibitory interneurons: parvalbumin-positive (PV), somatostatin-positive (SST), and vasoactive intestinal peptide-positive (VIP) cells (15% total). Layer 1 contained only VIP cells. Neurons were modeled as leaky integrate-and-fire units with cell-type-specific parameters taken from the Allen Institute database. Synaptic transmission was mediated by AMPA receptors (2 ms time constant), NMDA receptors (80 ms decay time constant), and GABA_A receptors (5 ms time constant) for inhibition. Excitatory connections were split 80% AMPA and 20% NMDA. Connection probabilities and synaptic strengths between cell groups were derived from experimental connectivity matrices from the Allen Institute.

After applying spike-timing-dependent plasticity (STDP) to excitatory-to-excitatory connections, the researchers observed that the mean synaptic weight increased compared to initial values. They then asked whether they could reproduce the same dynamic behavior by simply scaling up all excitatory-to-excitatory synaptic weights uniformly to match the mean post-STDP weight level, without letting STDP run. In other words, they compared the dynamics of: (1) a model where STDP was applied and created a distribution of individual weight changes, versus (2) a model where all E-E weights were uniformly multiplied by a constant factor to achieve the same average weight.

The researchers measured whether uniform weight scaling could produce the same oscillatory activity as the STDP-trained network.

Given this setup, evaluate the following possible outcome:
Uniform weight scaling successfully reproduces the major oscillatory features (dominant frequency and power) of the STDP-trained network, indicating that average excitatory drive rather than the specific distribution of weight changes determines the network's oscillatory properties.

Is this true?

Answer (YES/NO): NO